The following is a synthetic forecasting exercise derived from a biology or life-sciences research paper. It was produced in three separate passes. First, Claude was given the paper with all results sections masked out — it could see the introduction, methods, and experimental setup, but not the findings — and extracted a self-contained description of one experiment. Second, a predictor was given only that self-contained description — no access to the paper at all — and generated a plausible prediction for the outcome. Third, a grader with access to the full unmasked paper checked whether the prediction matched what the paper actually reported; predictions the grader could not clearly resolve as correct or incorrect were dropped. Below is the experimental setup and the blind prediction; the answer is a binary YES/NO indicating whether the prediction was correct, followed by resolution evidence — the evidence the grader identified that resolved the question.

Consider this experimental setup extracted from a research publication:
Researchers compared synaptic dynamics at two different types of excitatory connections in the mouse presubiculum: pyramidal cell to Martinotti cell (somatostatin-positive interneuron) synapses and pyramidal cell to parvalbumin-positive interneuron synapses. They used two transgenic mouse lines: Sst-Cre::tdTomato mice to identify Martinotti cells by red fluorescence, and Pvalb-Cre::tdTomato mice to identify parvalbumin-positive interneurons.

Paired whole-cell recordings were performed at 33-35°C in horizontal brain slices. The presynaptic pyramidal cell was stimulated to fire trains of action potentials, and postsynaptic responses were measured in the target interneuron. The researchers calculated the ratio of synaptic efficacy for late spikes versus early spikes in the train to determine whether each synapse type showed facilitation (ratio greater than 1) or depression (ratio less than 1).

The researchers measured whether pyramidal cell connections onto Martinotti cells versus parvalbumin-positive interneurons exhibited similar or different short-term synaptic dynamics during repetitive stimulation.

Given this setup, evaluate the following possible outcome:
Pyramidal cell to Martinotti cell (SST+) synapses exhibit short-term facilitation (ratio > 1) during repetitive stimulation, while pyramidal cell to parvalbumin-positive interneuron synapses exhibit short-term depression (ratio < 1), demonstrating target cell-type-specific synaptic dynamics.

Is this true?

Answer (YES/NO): YES